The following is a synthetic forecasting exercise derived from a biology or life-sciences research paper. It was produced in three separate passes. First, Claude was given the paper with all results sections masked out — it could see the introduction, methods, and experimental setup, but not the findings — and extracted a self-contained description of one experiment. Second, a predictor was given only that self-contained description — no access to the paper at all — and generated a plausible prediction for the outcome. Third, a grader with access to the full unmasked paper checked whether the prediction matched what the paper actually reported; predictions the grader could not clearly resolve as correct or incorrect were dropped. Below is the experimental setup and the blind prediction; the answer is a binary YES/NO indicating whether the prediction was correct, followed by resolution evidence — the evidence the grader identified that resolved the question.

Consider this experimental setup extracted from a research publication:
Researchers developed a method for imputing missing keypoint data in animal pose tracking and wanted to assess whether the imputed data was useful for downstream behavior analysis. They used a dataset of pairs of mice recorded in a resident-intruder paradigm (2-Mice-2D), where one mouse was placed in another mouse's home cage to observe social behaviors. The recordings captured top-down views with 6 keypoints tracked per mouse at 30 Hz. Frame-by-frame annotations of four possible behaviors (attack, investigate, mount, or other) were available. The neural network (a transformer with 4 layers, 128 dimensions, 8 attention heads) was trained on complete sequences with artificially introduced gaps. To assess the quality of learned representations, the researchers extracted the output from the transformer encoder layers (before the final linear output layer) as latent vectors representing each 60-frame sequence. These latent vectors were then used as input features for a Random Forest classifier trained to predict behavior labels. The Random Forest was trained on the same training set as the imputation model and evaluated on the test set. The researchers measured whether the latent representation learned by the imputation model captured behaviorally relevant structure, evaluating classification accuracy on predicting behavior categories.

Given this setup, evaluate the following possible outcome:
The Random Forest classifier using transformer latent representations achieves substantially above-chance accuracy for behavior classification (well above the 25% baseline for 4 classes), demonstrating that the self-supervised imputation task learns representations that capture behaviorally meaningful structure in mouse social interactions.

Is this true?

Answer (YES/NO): YES